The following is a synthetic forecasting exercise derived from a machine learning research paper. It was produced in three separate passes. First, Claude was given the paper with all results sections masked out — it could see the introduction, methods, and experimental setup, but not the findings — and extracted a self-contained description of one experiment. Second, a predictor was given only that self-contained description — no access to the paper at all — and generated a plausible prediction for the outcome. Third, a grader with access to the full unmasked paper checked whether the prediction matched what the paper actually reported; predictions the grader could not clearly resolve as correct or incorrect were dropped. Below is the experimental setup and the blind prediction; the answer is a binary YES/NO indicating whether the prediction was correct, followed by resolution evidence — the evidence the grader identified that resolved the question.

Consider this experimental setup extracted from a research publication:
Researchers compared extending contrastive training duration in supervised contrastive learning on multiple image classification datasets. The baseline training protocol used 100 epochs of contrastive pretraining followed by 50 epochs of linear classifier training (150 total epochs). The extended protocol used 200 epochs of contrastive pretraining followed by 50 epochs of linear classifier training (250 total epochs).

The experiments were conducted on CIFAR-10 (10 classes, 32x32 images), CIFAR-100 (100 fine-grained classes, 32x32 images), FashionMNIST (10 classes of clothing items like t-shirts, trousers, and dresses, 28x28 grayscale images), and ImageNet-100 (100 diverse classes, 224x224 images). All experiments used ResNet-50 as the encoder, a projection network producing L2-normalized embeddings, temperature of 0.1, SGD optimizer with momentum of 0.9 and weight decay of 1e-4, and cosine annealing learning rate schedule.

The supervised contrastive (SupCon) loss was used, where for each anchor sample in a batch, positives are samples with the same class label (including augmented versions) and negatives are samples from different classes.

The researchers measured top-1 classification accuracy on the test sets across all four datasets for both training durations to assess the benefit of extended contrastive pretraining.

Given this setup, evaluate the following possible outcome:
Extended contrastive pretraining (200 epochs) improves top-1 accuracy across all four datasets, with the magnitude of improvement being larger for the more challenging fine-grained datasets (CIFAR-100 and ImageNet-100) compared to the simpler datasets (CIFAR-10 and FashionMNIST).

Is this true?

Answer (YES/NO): NO